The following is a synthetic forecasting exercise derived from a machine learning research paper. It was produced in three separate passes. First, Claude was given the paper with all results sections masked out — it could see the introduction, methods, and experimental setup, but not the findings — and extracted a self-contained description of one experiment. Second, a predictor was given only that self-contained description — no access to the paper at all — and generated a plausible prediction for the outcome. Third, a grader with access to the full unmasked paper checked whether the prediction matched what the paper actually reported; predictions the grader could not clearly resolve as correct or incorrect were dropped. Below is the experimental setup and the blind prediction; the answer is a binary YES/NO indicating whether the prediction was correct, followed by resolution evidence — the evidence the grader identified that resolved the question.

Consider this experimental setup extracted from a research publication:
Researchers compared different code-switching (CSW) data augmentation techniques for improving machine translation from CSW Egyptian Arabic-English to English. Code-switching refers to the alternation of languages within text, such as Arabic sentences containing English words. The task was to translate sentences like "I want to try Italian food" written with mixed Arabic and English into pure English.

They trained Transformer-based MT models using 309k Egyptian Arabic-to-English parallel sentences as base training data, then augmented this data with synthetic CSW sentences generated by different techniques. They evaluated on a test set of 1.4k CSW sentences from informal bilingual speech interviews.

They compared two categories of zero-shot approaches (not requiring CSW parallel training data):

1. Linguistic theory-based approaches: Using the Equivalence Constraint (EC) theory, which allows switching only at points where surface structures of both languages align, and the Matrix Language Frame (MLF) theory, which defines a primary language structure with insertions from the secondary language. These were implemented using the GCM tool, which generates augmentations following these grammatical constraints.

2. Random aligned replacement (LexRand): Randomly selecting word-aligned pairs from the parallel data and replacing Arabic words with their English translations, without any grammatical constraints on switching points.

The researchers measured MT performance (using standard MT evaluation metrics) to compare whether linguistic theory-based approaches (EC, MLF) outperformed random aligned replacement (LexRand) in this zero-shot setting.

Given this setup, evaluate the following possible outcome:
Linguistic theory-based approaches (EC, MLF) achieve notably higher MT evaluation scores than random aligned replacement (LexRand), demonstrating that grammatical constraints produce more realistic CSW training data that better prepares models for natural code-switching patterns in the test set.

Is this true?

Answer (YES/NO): NO